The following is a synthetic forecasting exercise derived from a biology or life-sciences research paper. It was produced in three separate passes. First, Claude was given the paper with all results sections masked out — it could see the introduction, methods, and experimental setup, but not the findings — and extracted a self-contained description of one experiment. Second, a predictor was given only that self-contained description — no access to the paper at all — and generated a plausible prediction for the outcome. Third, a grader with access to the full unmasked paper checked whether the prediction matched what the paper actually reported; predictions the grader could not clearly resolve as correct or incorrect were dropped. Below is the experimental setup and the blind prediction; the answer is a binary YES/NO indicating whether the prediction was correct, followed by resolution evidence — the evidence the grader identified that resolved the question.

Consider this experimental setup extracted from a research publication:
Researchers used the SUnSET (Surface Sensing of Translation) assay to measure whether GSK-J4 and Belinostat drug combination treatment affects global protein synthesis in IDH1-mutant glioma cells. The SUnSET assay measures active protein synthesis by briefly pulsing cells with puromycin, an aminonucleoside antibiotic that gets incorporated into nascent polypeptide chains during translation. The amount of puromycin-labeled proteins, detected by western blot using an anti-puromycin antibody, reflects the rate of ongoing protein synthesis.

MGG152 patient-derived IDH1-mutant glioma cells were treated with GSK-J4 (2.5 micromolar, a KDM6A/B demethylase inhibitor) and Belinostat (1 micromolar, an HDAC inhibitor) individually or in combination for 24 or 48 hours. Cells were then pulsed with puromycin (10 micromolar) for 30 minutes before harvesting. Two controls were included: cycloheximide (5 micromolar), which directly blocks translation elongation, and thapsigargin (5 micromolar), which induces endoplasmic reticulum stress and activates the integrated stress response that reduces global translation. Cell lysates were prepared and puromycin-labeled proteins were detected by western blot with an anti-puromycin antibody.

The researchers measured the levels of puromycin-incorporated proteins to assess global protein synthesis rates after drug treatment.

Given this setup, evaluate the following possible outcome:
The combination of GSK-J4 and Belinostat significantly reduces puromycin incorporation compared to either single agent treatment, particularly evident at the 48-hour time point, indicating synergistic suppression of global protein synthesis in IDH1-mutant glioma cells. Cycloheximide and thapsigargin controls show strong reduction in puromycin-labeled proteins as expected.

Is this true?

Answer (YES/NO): NO